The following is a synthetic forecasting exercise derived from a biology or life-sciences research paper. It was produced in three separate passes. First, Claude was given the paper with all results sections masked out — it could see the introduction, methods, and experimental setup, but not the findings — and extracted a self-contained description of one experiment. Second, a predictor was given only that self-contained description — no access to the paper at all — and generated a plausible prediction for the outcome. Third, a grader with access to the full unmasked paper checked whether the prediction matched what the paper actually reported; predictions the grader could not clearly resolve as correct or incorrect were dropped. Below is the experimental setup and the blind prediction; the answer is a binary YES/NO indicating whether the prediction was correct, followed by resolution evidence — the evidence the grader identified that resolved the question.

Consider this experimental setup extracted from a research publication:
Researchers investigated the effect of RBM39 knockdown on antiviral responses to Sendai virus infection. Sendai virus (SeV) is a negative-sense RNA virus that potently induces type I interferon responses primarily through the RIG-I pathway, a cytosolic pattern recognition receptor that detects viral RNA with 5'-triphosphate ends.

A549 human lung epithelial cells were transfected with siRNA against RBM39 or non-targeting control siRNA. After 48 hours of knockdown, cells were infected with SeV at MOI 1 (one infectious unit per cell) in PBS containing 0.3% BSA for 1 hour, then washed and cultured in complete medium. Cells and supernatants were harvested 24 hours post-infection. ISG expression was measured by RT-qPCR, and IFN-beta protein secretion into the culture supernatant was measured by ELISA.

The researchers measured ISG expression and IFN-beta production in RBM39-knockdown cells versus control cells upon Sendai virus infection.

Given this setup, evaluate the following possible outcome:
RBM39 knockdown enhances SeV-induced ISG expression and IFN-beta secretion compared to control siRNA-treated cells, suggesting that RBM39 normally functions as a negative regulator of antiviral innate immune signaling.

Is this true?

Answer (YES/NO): NO